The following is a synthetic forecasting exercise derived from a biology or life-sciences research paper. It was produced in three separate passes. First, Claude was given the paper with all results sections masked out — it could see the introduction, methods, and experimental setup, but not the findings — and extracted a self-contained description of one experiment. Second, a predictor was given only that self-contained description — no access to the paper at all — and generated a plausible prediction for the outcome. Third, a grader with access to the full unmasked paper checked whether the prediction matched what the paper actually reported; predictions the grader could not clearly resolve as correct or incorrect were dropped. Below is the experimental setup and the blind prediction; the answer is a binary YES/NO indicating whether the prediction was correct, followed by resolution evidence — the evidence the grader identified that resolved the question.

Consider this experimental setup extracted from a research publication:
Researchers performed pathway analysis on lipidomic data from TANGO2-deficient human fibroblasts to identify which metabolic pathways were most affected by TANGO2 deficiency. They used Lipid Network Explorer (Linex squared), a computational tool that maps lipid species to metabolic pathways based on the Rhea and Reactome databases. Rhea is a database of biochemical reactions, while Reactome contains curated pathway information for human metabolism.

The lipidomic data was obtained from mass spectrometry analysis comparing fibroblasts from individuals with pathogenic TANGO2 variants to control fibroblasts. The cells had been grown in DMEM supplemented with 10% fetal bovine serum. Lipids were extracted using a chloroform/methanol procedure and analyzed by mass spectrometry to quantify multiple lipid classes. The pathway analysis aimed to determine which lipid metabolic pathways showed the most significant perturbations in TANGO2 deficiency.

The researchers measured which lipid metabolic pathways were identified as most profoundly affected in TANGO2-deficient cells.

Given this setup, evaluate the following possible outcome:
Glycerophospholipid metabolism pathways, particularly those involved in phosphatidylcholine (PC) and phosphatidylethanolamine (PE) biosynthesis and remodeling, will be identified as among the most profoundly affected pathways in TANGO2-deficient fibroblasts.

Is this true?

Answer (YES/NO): NO